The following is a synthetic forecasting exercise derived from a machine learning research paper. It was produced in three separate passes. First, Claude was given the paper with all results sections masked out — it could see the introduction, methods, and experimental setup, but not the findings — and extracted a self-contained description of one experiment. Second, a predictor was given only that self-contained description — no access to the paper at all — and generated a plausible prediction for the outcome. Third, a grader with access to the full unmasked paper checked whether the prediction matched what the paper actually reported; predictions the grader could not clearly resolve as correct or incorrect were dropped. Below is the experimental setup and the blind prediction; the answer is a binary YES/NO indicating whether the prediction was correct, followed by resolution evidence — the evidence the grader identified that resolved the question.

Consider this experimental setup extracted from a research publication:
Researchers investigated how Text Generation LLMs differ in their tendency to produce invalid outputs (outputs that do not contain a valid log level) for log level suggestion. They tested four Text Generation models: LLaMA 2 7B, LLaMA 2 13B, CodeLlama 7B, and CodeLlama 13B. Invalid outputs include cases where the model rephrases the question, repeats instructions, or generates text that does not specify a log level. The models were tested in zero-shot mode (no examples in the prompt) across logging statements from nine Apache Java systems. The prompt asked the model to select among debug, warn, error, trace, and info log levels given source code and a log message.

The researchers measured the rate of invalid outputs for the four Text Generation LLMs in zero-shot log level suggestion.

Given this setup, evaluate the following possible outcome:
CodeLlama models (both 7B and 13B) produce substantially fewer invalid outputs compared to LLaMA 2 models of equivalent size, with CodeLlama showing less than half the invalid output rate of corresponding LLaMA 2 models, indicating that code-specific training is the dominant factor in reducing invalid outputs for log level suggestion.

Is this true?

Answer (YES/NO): NO